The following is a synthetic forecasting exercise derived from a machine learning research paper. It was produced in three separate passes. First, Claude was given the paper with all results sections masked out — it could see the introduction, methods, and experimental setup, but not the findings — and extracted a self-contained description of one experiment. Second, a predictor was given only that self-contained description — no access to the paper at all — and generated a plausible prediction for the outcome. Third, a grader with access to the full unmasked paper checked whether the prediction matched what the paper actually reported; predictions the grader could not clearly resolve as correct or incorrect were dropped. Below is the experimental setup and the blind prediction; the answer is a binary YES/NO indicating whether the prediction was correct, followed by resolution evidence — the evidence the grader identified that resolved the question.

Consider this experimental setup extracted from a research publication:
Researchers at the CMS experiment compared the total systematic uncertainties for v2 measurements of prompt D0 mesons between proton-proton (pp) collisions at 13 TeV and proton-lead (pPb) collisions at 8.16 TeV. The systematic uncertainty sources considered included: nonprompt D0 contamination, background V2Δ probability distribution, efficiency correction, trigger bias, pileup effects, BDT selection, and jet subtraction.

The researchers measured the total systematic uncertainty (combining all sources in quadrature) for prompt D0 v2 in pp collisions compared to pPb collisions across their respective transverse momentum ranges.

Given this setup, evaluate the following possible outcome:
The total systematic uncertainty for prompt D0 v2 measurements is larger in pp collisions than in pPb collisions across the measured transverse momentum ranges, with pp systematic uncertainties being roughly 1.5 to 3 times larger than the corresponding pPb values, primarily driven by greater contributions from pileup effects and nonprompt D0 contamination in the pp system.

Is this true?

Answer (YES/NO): NO